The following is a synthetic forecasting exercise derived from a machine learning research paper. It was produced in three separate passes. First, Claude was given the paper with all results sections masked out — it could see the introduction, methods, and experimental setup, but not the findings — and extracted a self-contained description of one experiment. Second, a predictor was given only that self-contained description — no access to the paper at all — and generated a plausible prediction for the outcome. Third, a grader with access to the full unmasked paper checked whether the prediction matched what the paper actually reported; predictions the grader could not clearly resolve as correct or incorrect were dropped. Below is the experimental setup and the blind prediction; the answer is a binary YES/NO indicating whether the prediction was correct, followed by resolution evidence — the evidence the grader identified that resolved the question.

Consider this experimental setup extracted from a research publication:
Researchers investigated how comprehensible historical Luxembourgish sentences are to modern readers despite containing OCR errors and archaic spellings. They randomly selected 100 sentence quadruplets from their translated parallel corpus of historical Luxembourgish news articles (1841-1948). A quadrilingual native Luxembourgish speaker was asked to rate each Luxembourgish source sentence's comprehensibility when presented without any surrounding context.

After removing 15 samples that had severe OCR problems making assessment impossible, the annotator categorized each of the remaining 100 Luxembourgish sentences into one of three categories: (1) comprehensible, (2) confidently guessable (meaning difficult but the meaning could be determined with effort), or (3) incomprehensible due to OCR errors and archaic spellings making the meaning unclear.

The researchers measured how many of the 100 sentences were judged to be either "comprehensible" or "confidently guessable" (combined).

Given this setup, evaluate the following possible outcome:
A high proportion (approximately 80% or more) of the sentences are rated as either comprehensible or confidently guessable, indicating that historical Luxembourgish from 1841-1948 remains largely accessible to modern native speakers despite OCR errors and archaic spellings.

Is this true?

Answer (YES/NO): YES